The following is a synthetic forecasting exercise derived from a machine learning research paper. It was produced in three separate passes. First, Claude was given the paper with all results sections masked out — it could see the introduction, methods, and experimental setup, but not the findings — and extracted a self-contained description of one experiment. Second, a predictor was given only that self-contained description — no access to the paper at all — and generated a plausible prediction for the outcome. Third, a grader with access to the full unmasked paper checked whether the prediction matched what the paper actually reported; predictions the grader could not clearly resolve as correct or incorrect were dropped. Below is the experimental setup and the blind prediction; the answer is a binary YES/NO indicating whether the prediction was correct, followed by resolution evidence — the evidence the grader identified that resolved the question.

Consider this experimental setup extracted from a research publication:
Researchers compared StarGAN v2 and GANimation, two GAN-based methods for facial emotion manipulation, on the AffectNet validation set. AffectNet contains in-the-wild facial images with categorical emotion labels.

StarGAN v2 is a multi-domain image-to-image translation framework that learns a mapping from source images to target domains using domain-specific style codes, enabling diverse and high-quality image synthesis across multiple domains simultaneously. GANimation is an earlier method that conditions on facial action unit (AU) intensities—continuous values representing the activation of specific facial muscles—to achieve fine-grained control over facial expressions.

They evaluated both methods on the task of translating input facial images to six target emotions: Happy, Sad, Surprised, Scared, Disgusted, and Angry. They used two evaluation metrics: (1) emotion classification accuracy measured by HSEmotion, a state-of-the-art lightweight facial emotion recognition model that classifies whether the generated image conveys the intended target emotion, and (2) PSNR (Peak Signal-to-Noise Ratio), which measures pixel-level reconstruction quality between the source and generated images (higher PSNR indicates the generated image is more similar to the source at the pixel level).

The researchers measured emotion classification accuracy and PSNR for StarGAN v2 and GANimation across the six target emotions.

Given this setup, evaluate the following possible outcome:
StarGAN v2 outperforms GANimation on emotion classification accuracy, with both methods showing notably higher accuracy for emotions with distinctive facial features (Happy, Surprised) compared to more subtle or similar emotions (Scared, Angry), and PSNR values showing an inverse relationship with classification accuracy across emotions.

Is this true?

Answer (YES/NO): NO